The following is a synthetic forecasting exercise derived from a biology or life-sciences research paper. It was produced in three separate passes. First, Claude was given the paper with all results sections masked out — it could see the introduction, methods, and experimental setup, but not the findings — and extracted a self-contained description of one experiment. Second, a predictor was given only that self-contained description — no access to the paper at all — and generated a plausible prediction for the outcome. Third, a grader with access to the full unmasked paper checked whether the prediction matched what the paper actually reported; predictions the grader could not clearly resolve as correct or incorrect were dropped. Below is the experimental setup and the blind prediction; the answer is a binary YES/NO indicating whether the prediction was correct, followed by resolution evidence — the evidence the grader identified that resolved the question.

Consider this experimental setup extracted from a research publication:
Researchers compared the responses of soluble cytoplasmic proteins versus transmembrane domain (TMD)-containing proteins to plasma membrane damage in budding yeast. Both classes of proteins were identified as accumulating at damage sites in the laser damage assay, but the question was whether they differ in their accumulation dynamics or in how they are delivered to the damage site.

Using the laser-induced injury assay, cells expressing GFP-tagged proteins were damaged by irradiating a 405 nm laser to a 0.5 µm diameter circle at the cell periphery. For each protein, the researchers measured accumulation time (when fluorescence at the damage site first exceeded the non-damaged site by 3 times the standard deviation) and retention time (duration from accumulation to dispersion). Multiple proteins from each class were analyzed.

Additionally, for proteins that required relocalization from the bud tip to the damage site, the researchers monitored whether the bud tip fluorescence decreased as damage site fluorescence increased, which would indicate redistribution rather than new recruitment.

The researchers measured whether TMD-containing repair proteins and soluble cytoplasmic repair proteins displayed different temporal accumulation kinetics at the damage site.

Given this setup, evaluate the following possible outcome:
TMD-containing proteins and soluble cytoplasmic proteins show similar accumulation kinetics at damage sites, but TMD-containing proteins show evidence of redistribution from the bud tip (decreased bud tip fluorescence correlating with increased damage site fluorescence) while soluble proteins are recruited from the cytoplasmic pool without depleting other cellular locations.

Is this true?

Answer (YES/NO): NO